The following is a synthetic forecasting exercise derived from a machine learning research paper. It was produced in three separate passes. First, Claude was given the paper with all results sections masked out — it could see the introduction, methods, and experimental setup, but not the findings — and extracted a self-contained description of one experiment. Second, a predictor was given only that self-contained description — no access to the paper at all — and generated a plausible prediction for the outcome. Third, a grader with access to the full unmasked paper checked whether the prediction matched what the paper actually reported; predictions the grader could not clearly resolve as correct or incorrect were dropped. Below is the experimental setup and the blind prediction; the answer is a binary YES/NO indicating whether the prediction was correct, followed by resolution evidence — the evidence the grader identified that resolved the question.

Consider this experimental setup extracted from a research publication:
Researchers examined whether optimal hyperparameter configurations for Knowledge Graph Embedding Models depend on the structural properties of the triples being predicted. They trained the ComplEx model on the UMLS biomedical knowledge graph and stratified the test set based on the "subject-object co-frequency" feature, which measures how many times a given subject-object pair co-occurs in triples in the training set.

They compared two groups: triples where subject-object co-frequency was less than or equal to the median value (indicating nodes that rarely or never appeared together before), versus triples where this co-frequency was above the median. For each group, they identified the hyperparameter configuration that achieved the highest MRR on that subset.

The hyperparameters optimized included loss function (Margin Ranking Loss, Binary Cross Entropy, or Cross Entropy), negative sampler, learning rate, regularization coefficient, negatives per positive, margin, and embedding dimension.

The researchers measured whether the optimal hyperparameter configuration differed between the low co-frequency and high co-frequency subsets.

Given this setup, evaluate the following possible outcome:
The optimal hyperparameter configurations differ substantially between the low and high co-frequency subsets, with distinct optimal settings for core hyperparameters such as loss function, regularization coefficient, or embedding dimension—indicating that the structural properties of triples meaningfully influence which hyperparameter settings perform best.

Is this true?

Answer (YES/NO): NO